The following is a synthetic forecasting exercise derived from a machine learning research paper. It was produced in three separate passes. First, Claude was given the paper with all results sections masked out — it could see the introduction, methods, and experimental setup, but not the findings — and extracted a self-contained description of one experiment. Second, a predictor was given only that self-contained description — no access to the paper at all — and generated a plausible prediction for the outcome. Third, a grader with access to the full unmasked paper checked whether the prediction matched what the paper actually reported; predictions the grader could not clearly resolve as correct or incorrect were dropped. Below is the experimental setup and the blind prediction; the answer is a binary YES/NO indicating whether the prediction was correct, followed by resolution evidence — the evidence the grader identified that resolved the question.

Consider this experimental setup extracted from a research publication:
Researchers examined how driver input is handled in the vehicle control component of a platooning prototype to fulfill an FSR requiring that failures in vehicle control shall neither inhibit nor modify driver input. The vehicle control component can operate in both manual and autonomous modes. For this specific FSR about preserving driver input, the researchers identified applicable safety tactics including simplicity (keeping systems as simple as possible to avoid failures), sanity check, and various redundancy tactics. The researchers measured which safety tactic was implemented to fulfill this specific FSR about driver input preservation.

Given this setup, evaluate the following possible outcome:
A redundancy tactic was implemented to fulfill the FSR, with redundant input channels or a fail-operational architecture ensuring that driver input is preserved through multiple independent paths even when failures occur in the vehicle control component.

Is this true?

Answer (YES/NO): NO